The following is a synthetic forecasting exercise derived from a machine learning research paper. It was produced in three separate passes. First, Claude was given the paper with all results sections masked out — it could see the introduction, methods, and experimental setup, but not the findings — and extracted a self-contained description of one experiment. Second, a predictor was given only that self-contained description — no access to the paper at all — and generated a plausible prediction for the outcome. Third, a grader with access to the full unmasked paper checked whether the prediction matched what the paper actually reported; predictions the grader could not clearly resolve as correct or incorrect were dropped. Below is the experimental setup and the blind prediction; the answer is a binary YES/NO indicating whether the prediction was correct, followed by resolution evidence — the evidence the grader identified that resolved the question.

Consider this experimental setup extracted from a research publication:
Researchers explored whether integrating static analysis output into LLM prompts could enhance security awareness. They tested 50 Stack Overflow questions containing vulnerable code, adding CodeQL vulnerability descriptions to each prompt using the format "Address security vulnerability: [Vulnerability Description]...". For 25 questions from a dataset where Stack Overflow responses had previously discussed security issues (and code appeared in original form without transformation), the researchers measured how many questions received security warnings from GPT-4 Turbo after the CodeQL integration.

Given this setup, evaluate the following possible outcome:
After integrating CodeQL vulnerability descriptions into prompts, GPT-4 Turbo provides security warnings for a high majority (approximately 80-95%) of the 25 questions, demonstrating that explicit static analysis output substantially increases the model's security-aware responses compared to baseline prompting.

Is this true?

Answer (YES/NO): YES